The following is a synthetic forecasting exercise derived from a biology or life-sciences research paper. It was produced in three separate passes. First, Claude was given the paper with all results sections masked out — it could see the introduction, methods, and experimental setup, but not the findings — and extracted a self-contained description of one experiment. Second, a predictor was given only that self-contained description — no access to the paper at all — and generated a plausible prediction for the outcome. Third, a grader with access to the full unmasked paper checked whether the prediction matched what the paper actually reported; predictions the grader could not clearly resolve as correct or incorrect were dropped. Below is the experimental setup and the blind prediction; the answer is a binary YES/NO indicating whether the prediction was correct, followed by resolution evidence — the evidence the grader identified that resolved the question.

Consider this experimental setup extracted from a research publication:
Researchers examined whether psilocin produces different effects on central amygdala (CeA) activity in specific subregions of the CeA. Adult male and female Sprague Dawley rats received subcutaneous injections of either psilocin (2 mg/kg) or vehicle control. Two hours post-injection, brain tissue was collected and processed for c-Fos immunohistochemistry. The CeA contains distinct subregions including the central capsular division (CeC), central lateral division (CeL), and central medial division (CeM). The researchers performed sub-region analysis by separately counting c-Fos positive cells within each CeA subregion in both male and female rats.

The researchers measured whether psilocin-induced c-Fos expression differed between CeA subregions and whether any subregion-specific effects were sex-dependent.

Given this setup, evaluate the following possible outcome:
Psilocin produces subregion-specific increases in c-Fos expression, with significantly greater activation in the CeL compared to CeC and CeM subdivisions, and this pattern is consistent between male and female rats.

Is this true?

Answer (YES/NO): NO